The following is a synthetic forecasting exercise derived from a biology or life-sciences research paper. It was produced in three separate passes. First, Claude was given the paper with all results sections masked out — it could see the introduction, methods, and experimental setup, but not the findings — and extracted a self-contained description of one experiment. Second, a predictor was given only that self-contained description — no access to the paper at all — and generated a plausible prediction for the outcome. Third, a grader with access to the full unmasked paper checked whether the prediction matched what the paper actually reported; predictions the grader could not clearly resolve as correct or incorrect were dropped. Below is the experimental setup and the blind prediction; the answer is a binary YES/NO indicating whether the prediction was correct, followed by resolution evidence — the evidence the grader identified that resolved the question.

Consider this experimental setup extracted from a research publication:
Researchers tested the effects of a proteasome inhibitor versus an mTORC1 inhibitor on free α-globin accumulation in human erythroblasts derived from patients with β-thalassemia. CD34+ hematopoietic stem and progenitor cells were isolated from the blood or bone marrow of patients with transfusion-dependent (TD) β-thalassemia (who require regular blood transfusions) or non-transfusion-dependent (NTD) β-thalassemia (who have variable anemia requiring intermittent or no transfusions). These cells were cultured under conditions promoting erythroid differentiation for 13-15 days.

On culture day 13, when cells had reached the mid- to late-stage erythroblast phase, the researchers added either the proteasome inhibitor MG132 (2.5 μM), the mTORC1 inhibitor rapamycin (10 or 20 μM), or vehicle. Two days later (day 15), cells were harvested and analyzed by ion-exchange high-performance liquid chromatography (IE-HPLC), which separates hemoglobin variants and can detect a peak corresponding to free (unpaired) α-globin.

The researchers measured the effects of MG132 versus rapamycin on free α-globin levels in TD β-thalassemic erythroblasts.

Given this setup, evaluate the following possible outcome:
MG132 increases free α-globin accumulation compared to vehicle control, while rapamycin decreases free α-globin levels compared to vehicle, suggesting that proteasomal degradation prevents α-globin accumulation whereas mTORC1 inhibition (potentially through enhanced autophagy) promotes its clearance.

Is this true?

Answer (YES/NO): YES